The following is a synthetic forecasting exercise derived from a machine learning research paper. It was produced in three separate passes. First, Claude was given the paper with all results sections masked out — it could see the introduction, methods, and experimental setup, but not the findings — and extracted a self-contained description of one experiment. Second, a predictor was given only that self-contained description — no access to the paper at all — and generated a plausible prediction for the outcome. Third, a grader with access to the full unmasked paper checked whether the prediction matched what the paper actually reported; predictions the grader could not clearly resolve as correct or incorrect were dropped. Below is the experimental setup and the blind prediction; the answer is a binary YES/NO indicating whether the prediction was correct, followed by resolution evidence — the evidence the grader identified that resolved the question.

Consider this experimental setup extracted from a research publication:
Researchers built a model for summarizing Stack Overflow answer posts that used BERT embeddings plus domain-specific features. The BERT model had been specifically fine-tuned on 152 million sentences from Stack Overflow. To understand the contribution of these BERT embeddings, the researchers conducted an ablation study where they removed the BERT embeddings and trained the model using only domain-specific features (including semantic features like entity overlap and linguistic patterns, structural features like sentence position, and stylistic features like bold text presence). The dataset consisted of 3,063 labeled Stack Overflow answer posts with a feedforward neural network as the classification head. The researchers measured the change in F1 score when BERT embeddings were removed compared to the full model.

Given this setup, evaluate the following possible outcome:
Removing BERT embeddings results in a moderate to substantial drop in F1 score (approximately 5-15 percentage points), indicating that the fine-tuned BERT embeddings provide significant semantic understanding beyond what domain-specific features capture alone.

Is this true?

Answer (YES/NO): NO